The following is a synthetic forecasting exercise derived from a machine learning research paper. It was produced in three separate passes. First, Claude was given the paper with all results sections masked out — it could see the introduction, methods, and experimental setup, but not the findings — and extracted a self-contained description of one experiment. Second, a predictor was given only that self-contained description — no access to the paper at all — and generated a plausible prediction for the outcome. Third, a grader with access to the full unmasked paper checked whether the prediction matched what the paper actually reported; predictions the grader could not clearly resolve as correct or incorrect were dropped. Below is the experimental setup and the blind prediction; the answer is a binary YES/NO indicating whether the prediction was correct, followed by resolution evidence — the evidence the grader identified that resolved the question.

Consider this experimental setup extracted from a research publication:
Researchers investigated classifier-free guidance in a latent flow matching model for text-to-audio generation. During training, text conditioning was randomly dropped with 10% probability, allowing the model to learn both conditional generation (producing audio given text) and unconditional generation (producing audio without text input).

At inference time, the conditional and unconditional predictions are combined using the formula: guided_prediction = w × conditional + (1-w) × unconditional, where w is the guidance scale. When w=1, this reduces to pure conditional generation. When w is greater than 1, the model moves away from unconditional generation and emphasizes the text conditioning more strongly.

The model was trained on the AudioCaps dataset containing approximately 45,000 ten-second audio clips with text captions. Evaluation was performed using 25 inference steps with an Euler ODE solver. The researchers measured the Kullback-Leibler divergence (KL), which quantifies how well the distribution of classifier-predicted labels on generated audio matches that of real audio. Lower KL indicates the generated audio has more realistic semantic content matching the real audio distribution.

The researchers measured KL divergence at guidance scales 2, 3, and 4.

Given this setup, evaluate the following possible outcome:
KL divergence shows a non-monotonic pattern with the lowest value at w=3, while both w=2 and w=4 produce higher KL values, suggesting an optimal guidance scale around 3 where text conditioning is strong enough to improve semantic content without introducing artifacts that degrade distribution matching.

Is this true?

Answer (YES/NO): YES